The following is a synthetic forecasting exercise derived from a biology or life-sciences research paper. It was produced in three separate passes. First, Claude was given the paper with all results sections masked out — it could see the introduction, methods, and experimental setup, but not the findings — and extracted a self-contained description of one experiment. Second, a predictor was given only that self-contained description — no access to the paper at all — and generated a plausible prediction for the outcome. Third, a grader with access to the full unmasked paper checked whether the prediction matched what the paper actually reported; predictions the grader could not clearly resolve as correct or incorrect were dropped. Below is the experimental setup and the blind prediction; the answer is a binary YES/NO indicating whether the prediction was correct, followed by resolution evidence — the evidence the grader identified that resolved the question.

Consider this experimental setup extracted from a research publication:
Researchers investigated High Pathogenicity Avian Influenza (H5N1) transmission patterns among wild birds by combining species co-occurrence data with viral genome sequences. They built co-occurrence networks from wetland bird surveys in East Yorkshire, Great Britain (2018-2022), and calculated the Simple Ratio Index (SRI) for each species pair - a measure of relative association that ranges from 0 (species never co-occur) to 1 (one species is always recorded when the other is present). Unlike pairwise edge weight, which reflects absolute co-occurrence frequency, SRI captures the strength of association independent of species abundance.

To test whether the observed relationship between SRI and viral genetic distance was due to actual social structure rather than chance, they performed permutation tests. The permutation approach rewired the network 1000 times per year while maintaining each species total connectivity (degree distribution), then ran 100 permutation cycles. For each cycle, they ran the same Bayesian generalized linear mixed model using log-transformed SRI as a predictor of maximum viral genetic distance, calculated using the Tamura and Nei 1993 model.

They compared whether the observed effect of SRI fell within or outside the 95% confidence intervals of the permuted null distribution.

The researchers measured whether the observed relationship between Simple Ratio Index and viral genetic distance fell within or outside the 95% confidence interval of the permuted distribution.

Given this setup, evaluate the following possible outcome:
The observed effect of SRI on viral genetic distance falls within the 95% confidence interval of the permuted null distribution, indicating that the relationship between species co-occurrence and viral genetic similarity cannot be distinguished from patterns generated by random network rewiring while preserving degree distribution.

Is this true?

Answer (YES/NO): NO